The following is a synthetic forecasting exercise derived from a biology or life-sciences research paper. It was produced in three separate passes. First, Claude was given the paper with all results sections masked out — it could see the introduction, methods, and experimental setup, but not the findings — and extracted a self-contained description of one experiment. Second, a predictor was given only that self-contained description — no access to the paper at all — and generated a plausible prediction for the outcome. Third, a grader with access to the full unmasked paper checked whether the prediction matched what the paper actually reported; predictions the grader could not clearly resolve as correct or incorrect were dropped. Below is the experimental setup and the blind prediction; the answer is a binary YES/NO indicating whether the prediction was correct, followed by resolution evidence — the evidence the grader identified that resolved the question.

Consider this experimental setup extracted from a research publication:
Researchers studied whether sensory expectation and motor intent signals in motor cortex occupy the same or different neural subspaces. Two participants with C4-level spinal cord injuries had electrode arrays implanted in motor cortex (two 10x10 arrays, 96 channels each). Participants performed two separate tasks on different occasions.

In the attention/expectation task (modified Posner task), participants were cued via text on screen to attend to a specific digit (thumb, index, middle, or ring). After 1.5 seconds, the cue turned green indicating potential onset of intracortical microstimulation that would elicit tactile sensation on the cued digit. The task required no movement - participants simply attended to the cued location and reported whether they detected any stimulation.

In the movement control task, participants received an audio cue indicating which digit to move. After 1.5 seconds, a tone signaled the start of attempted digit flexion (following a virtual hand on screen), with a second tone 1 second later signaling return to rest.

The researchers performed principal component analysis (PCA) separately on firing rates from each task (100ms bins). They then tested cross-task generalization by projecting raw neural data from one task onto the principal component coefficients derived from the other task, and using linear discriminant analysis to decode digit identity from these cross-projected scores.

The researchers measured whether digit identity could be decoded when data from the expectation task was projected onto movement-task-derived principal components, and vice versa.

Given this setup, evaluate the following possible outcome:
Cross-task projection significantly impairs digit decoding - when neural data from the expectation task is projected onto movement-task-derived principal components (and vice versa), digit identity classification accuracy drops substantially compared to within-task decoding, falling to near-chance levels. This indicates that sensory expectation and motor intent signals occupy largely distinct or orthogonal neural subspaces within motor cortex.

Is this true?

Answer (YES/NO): NO